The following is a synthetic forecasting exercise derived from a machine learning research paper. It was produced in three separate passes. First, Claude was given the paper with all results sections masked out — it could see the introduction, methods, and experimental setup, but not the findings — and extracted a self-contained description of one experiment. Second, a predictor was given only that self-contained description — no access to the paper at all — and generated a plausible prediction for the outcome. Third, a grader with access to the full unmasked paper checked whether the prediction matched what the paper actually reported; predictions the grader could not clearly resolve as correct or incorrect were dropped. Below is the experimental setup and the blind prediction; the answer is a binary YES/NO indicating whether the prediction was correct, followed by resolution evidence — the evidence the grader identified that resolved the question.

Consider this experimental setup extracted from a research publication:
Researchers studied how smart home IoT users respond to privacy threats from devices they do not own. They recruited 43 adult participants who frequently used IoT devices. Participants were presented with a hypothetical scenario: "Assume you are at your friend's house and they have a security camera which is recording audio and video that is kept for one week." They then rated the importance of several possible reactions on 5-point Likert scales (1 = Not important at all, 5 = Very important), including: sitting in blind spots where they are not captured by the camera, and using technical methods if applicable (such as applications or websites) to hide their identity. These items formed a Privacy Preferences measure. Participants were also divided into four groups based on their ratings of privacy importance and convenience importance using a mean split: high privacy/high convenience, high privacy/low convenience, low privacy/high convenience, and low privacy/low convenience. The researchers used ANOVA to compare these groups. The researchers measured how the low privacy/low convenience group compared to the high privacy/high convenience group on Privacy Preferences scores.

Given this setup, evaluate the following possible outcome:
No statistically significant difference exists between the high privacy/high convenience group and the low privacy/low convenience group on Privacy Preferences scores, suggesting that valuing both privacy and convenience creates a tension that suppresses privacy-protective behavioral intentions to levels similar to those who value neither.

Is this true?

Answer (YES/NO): YES